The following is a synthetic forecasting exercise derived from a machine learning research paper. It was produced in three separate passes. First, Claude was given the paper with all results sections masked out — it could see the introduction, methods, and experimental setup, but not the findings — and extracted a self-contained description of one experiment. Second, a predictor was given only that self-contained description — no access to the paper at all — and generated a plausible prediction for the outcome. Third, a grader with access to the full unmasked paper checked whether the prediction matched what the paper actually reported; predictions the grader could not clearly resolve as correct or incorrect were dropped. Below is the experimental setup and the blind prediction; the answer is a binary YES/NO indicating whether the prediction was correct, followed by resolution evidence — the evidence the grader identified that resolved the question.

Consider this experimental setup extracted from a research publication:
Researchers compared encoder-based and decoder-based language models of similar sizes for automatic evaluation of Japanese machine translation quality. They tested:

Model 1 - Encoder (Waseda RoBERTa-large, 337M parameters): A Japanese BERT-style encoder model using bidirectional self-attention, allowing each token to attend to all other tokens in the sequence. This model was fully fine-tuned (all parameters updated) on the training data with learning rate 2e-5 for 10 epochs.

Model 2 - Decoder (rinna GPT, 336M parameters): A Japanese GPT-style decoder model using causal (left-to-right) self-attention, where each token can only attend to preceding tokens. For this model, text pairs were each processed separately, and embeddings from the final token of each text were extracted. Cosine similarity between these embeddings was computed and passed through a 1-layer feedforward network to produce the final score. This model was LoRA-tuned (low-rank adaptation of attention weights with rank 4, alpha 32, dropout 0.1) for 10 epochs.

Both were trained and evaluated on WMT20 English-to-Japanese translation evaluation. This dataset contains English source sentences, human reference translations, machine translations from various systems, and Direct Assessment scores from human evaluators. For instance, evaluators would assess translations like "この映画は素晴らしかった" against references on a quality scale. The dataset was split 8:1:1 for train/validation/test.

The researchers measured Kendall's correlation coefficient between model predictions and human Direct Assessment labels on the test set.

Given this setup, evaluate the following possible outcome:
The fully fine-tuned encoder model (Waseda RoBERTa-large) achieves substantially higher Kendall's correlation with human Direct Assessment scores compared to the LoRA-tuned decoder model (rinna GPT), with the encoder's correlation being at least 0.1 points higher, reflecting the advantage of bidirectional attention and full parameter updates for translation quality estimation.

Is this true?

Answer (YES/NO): NO